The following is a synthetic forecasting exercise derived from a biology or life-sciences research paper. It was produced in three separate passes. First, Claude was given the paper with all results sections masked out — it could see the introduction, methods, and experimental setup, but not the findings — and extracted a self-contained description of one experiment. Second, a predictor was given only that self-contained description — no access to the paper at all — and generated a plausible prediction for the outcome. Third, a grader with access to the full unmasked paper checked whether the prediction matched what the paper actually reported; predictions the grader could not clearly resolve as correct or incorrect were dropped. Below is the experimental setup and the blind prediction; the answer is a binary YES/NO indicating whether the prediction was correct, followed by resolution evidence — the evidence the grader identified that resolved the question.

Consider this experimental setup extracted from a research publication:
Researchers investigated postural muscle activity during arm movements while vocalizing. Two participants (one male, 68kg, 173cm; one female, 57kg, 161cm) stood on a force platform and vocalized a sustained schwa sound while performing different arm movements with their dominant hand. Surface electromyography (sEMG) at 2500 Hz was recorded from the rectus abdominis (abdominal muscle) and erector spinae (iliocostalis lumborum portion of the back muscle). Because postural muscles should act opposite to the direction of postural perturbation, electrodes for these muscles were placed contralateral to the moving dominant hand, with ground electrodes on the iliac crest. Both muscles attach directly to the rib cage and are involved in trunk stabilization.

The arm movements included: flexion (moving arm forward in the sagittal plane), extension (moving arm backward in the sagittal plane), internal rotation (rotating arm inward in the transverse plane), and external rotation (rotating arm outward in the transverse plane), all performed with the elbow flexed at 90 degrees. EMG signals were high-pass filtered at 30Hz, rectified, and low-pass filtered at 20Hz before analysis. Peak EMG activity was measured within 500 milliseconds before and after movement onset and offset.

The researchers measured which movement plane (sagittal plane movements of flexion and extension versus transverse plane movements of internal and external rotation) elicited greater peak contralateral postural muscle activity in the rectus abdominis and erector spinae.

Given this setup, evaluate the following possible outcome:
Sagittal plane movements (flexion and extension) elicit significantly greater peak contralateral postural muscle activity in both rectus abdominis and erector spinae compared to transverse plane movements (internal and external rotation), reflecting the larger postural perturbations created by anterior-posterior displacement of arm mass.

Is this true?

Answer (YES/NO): NO